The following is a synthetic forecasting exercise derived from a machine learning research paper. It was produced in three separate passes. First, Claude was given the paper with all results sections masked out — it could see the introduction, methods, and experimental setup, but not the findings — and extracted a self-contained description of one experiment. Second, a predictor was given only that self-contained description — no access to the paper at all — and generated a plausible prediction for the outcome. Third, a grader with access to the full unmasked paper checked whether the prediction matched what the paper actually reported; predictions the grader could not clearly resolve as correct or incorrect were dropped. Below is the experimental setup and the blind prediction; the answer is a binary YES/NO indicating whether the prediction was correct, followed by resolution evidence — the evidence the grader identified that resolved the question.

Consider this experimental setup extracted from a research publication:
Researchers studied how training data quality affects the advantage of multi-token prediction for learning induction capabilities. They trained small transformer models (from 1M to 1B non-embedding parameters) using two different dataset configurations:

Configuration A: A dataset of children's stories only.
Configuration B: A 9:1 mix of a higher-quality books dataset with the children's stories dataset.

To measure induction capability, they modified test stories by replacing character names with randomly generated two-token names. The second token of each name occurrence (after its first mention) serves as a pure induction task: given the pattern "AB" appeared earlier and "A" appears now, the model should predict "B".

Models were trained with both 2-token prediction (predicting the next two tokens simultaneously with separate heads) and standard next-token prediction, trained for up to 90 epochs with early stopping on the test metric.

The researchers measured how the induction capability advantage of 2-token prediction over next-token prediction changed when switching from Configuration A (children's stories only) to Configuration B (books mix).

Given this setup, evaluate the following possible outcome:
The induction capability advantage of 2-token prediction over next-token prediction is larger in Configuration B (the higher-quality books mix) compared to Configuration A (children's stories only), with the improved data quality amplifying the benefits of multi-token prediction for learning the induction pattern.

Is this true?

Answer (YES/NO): NO